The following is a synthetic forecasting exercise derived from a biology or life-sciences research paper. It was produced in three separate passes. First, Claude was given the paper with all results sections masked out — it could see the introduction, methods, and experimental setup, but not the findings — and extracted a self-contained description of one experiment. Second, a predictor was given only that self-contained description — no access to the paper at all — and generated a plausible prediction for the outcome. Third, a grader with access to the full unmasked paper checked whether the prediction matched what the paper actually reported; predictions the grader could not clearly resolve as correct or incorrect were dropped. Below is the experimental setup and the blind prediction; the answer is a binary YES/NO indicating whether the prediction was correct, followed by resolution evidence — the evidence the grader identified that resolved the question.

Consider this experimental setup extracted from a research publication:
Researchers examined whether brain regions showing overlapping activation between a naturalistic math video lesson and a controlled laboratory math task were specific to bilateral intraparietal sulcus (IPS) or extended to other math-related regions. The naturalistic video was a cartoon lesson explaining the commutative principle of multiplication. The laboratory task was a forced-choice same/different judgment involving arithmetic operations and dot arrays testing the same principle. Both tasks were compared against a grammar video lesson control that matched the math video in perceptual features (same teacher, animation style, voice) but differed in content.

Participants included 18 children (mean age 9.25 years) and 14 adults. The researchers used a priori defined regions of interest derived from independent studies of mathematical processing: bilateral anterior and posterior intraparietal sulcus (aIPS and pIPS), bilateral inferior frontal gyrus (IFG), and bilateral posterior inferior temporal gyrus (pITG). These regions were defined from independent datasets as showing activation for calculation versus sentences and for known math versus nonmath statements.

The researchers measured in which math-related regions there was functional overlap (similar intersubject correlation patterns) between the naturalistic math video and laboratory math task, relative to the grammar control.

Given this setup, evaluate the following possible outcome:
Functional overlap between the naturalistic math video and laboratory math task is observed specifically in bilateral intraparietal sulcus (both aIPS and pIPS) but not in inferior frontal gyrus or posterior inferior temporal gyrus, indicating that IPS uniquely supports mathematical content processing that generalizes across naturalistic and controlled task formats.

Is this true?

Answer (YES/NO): NO